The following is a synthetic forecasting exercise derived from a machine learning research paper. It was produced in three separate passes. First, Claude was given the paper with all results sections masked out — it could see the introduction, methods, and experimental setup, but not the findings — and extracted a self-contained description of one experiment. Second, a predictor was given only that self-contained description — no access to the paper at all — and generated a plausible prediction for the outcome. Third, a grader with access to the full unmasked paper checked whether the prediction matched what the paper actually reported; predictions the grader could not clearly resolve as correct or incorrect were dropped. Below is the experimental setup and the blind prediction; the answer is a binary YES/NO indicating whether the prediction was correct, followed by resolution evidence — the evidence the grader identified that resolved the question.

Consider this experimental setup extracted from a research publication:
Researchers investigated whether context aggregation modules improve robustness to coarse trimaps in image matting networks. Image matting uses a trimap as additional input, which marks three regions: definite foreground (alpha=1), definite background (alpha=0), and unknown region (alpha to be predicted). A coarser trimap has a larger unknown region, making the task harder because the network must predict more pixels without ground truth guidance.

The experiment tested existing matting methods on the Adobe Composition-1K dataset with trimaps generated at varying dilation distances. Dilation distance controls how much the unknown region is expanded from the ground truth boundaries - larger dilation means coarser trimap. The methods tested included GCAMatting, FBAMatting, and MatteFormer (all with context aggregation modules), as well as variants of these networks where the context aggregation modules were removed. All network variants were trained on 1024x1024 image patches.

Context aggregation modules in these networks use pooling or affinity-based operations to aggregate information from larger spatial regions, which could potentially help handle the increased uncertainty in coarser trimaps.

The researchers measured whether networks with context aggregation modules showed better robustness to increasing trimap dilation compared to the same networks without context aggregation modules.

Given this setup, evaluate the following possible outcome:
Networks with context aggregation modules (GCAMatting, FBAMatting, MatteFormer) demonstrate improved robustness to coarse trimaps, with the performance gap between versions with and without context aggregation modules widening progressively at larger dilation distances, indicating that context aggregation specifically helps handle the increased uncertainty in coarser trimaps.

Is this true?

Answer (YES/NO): NO